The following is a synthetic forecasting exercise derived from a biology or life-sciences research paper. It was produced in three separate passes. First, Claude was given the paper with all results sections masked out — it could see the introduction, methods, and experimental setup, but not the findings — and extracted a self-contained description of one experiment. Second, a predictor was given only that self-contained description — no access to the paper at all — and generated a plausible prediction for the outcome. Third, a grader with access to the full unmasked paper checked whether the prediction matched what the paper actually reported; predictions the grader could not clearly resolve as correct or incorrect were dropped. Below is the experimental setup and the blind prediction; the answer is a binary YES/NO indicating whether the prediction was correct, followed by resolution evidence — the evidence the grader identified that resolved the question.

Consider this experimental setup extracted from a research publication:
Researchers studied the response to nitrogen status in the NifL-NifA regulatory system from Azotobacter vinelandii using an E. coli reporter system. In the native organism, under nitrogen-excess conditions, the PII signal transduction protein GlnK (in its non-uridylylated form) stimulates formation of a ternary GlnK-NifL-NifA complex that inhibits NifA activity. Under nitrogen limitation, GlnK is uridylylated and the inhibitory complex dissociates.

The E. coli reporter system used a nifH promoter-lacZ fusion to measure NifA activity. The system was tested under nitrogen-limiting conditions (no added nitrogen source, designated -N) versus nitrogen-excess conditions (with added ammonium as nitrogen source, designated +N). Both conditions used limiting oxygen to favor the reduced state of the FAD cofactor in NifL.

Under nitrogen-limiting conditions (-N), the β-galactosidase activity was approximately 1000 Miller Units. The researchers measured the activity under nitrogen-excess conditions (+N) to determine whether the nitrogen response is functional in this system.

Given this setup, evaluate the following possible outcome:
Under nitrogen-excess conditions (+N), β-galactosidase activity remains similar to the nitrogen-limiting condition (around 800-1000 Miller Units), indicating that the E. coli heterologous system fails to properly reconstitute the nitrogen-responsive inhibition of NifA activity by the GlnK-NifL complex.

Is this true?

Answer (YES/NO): NO